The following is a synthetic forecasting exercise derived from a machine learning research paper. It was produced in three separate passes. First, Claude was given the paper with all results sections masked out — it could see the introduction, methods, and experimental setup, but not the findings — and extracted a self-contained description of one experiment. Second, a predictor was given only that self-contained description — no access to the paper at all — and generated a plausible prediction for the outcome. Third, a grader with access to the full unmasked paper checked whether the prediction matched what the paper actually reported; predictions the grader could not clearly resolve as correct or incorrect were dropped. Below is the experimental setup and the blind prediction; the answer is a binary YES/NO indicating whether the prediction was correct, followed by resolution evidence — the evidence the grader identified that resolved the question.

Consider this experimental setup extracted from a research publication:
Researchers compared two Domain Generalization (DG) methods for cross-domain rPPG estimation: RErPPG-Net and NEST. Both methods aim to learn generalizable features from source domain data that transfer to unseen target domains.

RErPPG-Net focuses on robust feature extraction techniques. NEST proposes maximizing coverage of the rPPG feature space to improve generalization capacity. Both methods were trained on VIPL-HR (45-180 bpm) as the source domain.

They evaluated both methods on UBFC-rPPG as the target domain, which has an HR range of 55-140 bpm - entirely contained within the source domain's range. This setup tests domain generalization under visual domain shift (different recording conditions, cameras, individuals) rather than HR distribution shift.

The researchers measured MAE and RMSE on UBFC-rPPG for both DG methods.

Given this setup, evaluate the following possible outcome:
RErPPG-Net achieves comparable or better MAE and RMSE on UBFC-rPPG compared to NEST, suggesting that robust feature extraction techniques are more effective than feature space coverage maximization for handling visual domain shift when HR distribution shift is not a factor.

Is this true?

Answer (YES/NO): NO